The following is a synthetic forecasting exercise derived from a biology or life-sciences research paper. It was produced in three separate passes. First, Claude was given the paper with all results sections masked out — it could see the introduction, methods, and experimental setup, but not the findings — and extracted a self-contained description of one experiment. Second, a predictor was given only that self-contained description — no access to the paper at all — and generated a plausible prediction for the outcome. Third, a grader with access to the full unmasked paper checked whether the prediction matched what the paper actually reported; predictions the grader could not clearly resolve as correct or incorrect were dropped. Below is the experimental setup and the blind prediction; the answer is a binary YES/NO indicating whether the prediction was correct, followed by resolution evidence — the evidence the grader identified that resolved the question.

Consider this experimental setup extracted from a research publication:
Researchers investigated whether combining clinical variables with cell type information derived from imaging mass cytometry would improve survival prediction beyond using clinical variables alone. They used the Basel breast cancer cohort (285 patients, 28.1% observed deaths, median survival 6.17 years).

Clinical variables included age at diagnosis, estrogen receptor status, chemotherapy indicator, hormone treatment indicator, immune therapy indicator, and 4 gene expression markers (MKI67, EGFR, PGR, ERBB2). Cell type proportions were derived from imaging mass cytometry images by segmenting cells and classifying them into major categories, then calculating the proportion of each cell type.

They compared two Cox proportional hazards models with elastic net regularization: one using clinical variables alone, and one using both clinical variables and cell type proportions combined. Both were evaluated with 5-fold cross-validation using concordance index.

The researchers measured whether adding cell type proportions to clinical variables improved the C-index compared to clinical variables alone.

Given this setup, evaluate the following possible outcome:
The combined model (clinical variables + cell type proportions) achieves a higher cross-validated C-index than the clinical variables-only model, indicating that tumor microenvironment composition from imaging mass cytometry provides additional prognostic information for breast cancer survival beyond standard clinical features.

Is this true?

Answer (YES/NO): YES